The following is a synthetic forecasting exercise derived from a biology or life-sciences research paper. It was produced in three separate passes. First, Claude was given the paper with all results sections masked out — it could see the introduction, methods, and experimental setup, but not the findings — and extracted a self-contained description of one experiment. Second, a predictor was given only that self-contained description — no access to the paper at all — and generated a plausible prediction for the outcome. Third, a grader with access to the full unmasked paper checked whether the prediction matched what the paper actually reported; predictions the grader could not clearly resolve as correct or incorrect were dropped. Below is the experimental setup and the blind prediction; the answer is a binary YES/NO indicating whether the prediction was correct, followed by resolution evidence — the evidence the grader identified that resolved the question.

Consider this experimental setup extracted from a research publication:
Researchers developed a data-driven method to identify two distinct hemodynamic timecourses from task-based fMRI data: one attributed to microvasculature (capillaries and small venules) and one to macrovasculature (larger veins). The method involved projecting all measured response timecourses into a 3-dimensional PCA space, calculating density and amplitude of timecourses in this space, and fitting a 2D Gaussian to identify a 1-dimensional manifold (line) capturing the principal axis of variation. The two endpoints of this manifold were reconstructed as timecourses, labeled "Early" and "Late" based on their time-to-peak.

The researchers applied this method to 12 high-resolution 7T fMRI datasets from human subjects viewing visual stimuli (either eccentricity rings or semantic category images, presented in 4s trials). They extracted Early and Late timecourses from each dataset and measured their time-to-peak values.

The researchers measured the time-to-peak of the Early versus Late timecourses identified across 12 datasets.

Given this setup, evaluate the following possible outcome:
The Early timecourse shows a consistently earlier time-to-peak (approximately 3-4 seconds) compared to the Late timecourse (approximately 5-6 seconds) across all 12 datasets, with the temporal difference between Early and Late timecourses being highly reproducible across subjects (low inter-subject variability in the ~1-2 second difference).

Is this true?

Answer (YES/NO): NO